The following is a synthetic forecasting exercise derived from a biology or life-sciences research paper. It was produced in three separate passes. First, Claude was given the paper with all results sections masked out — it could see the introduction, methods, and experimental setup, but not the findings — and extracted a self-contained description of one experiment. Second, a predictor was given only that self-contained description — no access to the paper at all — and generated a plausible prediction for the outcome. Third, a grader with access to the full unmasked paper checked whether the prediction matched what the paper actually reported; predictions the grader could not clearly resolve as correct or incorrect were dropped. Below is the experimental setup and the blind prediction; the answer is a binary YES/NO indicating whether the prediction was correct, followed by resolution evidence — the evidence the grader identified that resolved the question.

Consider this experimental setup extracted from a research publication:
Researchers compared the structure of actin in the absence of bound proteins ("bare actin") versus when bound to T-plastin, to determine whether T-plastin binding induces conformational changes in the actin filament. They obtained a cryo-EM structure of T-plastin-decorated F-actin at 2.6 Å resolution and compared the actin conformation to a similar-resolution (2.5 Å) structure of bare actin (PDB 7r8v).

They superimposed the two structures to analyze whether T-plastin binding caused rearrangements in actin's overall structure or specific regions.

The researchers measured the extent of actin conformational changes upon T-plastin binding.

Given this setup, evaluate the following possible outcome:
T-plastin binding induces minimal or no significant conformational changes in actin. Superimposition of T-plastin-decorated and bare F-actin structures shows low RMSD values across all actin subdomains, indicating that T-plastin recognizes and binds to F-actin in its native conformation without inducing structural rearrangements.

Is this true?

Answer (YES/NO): YES